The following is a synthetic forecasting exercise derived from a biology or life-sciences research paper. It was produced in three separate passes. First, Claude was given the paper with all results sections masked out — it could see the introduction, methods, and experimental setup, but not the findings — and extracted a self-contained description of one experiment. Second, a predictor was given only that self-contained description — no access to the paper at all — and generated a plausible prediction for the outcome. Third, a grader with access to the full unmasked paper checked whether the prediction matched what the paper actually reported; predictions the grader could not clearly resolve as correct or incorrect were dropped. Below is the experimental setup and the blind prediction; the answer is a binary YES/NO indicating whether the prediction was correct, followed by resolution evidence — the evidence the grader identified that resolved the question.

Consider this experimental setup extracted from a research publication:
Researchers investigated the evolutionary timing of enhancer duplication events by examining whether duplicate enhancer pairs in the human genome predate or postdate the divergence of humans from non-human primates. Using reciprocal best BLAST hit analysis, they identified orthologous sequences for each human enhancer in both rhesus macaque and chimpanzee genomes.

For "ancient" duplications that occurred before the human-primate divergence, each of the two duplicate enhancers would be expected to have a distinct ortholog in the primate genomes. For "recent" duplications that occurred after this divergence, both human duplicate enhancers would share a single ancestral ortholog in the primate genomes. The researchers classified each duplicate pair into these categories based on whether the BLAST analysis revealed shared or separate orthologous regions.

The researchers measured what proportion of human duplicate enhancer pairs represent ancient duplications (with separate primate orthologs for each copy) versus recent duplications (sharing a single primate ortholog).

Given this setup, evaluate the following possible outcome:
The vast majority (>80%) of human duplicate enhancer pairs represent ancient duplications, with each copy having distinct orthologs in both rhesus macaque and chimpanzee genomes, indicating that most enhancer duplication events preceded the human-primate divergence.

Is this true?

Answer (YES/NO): NO